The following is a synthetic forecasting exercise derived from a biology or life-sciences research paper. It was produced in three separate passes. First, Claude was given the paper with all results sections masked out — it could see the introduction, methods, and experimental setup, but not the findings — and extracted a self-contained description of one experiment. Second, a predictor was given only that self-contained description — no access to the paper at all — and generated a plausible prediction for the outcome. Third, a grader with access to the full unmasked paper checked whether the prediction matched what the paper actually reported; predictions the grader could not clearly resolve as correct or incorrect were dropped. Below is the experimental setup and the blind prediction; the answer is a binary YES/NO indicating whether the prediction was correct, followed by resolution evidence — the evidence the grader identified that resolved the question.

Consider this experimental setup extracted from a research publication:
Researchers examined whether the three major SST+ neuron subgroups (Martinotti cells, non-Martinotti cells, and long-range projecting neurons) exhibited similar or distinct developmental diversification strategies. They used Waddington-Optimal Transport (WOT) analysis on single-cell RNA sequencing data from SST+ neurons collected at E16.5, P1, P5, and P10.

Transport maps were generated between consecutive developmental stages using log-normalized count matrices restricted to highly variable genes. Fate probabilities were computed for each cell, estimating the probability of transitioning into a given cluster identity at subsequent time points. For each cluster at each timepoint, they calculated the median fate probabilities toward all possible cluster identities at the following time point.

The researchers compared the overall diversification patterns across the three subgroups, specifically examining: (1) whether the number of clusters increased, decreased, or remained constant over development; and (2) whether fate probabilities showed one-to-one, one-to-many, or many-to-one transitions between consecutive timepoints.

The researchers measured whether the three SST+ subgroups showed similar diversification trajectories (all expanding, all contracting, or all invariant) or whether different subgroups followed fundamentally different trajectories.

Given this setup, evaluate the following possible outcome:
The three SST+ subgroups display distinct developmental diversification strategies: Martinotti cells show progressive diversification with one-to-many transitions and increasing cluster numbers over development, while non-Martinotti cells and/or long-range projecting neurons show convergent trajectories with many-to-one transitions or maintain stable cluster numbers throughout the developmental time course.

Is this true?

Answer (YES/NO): NO